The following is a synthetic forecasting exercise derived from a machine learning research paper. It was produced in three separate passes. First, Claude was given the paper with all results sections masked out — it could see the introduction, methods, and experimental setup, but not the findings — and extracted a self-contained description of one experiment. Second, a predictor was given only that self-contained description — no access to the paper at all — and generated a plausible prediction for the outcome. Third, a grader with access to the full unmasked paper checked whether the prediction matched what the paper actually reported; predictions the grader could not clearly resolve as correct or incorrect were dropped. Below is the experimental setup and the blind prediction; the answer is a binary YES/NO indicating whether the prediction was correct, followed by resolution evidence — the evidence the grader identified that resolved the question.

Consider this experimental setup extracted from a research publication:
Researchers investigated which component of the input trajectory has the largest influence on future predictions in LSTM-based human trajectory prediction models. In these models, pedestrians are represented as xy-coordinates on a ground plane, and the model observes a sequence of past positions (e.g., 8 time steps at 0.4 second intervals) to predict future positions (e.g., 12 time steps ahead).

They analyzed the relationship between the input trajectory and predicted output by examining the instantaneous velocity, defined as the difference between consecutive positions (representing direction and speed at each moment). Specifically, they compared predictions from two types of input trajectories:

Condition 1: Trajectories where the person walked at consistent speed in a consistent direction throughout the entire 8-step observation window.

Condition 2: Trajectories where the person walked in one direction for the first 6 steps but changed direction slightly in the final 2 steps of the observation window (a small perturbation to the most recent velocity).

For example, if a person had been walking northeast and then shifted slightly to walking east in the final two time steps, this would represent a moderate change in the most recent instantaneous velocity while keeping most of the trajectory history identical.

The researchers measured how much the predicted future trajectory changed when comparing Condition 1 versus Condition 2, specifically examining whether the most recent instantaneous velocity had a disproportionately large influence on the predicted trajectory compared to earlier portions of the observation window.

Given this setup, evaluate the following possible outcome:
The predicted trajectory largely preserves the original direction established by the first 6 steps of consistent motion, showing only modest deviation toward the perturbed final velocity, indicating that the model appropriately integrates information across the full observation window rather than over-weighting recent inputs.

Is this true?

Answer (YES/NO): NO